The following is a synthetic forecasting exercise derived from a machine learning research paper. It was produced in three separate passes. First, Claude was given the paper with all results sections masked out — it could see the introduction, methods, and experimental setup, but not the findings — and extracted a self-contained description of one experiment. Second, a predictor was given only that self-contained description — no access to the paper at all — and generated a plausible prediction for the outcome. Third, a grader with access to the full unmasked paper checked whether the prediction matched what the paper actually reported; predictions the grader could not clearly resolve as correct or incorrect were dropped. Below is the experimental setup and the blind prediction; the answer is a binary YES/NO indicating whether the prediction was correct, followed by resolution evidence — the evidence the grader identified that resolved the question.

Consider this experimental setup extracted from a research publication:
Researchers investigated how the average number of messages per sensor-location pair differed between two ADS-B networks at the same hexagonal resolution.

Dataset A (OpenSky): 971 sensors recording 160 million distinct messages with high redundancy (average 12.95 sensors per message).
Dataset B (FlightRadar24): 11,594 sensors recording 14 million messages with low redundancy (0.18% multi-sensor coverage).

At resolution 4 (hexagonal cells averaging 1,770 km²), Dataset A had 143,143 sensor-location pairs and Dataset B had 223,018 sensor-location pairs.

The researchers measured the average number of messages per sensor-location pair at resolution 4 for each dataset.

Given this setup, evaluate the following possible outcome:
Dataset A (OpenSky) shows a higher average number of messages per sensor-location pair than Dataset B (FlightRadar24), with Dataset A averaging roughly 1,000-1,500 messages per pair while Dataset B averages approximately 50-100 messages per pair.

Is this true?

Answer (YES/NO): NO